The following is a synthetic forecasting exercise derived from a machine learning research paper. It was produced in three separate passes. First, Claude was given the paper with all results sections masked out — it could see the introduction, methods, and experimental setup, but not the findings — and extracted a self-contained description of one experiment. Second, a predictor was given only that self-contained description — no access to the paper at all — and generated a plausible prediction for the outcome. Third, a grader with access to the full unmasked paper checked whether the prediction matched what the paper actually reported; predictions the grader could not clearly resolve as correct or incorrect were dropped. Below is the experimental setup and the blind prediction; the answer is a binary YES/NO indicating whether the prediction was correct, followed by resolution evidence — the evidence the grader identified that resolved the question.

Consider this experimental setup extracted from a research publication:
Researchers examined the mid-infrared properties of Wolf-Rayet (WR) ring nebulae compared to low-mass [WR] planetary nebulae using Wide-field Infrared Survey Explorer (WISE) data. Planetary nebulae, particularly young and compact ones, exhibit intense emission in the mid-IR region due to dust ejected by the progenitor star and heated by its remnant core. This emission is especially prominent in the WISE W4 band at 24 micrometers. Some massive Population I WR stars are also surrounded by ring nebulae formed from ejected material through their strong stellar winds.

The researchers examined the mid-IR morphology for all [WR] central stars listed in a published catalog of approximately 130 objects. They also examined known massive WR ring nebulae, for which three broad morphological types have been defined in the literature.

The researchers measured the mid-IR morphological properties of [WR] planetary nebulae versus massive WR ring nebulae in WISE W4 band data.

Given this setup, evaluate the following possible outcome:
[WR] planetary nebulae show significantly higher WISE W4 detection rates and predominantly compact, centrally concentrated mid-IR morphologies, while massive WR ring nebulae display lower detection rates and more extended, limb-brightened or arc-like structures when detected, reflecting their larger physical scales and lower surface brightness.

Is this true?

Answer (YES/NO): YES